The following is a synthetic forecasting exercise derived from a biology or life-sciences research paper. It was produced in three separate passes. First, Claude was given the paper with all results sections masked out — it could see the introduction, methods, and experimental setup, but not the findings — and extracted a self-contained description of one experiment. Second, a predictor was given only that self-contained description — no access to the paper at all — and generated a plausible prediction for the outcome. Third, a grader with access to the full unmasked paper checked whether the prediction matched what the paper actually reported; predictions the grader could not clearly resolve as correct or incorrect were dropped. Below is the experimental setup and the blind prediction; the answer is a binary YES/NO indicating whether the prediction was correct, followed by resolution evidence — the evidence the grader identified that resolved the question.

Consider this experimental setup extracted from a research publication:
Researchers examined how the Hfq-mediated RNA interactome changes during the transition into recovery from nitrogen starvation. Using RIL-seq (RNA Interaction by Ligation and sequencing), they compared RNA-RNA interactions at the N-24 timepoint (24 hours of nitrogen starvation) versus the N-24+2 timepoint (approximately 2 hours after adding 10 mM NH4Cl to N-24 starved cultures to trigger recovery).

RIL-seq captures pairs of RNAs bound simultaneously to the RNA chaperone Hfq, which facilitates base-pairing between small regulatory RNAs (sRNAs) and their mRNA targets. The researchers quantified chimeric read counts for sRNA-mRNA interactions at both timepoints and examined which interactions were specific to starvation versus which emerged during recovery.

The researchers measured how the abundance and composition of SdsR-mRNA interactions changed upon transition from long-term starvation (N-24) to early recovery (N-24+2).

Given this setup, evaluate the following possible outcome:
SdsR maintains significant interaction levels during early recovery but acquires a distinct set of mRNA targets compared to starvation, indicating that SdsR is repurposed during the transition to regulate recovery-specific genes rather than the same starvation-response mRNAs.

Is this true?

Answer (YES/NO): NO